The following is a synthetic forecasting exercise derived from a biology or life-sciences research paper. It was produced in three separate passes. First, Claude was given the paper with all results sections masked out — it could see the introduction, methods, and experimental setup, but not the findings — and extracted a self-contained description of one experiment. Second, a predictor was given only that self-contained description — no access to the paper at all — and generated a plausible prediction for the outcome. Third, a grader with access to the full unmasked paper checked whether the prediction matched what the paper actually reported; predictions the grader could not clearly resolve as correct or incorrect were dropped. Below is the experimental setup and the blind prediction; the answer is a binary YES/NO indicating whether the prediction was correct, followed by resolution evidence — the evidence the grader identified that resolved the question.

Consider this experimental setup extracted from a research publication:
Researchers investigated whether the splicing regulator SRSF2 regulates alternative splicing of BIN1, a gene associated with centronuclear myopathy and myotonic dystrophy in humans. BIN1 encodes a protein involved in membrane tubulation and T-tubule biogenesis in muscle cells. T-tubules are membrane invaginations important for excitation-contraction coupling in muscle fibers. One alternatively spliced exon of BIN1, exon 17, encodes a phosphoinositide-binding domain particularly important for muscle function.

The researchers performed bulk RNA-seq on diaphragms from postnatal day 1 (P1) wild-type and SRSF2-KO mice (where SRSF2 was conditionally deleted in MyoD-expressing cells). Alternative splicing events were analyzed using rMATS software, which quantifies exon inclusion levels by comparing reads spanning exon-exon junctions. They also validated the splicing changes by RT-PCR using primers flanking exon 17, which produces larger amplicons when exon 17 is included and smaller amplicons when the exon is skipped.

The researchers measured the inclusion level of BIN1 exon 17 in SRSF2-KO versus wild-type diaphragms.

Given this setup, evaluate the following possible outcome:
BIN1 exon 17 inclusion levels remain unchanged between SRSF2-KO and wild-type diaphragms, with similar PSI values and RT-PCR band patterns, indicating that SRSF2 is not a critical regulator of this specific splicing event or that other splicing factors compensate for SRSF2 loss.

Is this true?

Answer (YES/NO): NO